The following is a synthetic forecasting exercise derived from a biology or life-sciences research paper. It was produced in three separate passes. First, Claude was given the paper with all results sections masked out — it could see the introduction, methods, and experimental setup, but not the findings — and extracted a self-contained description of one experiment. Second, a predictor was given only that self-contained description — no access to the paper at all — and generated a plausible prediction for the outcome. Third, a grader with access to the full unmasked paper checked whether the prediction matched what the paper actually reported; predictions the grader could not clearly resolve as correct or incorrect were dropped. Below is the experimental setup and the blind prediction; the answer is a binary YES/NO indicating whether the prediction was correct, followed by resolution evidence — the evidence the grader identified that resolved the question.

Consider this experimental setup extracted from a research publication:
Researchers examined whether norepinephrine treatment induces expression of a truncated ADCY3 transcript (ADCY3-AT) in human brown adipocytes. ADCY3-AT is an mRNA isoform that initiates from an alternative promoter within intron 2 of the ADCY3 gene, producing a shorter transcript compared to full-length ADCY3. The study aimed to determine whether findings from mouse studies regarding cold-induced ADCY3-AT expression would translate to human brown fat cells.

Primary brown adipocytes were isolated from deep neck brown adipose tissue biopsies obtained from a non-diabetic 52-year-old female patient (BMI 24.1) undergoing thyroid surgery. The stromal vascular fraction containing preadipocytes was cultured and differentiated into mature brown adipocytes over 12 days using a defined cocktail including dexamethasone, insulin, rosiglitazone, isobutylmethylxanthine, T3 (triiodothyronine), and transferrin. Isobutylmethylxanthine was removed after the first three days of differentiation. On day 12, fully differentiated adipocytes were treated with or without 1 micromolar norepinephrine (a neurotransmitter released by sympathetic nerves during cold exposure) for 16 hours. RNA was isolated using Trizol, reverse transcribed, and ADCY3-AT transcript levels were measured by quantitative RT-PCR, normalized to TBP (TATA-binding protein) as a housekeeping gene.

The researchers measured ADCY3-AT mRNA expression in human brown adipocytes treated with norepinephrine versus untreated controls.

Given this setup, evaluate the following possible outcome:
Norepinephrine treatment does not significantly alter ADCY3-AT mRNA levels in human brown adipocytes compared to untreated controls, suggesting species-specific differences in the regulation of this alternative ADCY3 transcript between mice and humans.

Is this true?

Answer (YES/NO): NO